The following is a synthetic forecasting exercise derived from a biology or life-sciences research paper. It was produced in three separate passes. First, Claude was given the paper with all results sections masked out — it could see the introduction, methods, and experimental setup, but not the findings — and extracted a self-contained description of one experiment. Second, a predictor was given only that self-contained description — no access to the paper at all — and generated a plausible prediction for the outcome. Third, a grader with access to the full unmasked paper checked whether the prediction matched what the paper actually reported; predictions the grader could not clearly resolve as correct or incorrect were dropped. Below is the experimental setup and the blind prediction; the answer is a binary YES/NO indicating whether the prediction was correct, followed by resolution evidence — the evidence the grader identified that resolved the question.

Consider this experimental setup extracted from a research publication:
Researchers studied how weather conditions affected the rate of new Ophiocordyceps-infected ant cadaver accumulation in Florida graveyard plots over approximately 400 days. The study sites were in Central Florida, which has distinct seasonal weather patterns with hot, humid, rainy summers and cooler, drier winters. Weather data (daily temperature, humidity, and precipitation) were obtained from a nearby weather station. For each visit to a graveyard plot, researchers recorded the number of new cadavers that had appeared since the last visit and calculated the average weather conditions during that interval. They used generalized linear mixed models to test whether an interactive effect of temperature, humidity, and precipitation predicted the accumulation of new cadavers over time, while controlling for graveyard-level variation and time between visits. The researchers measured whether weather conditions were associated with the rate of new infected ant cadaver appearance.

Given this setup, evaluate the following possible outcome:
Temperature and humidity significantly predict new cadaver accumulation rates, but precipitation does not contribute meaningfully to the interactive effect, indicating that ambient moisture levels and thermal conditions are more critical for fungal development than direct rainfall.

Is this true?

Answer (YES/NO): NO